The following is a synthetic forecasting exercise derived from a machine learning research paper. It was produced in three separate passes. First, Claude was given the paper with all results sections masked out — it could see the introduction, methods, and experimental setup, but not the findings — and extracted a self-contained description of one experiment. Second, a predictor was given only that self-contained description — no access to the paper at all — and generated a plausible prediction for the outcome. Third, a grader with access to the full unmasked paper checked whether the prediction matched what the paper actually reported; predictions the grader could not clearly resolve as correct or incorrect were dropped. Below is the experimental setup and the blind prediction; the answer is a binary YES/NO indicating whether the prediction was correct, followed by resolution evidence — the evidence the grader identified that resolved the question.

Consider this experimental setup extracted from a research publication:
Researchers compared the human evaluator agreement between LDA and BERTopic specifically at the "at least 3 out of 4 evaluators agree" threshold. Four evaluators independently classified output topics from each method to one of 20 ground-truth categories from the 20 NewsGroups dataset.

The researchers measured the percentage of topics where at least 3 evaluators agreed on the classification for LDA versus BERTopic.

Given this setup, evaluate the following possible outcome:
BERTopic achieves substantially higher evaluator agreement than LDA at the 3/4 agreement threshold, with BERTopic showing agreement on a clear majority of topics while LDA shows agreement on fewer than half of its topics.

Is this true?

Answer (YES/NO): NO